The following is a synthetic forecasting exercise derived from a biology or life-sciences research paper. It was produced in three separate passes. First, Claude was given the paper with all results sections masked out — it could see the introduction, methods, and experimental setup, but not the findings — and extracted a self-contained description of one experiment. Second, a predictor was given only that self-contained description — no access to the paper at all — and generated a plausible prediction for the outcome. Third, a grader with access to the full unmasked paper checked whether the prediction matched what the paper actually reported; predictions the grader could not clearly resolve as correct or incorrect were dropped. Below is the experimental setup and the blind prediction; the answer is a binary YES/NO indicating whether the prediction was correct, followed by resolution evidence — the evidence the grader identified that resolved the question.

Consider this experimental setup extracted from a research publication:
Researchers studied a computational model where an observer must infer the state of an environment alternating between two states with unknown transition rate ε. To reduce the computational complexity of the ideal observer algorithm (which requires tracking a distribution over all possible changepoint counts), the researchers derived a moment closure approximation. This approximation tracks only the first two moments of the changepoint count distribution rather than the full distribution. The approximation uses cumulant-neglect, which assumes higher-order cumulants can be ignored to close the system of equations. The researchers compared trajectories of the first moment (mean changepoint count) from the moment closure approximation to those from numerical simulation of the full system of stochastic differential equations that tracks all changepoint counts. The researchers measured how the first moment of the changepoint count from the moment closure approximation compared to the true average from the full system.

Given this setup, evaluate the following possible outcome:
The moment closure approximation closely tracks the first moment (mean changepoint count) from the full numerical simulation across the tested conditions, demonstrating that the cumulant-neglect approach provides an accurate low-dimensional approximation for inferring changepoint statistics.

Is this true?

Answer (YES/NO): NO